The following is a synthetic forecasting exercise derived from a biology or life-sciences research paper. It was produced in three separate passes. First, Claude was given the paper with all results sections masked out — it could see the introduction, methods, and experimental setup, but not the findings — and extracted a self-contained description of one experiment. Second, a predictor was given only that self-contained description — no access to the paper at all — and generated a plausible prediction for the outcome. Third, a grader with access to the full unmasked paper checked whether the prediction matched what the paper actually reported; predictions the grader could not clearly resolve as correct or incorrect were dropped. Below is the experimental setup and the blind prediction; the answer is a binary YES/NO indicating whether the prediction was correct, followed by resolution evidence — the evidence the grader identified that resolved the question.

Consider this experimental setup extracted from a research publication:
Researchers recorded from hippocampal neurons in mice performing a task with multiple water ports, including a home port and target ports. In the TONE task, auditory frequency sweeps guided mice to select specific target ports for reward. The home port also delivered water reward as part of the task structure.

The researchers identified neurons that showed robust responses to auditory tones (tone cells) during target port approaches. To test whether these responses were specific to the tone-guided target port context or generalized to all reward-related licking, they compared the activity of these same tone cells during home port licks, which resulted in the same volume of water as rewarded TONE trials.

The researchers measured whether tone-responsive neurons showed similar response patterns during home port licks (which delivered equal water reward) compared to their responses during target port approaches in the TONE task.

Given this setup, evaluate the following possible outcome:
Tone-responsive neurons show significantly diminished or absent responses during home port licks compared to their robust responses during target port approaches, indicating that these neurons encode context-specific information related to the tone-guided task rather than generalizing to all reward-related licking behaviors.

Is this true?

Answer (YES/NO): YES